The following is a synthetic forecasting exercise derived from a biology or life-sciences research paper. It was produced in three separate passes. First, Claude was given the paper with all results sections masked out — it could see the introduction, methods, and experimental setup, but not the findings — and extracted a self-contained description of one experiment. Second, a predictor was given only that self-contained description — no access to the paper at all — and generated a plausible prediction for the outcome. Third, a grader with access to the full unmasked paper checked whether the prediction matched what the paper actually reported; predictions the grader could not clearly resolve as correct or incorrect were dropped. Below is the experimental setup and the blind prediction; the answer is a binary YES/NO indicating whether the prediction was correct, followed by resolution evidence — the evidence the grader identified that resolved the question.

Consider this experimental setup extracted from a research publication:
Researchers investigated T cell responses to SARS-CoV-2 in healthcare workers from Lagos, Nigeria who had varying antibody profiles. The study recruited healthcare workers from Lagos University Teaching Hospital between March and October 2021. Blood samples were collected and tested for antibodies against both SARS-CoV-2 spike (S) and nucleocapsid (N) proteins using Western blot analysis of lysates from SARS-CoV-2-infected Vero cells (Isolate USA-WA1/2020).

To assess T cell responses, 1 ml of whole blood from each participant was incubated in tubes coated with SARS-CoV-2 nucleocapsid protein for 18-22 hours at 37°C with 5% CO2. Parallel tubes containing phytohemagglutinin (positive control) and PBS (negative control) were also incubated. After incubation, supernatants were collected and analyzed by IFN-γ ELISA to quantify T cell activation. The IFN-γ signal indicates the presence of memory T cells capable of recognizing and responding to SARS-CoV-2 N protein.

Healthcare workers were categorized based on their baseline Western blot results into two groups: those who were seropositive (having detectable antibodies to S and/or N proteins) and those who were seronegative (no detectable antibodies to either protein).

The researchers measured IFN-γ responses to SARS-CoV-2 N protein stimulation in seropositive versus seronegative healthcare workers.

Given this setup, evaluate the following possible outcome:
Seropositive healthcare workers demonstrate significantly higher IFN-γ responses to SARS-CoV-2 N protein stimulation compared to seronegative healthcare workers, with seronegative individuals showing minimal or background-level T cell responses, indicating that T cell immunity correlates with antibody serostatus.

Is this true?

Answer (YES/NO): NO